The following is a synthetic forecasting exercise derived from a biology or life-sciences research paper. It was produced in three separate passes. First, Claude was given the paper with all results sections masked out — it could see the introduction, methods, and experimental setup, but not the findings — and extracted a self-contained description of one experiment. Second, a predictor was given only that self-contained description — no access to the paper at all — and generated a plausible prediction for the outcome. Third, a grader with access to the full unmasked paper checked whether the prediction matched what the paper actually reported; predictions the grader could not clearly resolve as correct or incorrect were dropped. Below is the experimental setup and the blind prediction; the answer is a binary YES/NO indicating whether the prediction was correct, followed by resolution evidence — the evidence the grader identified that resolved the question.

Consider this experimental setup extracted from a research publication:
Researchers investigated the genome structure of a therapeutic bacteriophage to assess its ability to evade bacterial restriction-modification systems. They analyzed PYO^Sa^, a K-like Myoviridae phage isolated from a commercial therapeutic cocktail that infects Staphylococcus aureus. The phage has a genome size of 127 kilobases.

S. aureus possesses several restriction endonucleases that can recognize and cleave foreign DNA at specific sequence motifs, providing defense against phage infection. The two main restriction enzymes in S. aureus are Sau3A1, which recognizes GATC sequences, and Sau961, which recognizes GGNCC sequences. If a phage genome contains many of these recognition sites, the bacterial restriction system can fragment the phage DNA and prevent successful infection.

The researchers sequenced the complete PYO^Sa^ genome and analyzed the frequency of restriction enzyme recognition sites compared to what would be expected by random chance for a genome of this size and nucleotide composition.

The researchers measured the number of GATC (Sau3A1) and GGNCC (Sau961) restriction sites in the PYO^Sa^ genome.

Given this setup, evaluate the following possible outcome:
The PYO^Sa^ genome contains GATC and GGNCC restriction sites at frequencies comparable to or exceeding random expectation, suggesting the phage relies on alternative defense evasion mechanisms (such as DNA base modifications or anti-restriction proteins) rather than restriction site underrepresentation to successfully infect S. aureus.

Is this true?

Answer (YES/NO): NO